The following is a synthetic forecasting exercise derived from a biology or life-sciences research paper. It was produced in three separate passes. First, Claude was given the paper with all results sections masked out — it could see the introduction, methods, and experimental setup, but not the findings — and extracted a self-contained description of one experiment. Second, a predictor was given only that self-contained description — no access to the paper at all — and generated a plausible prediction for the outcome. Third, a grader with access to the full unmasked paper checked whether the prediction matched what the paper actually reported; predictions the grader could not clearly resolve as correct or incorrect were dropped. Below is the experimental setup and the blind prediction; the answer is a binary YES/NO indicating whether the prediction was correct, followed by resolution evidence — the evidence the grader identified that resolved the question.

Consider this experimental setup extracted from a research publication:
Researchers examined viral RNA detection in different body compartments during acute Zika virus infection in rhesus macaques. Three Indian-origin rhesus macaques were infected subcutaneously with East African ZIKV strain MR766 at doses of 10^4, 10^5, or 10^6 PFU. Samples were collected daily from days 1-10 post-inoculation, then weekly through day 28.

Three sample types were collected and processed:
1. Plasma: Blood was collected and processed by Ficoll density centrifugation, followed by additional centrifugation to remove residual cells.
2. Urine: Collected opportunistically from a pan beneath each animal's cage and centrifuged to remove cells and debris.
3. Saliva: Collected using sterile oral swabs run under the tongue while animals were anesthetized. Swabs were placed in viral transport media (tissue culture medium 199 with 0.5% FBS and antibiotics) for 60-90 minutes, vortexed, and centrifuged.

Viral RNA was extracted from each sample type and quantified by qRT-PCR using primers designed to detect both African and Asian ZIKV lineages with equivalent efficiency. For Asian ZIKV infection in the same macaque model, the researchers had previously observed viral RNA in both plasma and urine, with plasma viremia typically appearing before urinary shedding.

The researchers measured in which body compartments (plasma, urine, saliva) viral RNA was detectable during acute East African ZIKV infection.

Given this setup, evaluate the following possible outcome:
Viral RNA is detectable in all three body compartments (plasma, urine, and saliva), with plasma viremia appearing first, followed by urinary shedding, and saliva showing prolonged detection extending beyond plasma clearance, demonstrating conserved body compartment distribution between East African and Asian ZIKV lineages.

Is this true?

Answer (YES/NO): NO